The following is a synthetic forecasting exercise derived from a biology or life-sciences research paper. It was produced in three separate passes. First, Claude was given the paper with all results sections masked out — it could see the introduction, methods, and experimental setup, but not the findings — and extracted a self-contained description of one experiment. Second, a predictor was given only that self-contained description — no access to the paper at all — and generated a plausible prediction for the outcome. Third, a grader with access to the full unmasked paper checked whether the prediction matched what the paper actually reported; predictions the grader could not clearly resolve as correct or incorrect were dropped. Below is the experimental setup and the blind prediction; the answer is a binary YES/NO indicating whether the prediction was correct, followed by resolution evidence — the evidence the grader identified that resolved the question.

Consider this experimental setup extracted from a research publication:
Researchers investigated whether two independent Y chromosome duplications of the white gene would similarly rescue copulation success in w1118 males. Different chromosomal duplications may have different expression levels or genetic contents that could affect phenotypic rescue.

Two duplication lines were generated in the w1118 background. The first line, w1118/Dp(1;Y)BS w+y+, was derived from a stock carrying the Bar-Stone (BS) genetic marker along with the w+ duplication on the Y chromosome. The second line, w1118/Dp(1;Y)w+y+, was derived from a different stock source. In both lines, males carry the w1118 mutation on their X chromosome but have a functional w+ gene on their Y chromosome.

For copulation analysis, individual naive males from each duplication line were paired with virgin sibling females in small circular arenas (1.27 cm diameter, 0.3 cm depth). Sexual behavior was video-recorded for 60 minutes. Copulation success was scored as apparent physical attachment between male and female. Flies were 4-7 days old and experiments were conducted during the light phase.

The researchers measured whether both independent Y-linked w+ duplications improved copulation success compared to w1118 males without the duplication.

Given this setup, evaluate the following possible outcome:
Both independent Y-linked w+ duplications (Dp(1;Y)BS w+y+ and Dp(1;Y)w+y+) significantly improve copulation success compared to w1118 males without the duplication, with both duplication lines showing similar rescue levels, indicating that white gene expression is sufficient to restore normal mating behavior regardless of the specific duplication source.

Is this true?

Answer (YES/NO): NO